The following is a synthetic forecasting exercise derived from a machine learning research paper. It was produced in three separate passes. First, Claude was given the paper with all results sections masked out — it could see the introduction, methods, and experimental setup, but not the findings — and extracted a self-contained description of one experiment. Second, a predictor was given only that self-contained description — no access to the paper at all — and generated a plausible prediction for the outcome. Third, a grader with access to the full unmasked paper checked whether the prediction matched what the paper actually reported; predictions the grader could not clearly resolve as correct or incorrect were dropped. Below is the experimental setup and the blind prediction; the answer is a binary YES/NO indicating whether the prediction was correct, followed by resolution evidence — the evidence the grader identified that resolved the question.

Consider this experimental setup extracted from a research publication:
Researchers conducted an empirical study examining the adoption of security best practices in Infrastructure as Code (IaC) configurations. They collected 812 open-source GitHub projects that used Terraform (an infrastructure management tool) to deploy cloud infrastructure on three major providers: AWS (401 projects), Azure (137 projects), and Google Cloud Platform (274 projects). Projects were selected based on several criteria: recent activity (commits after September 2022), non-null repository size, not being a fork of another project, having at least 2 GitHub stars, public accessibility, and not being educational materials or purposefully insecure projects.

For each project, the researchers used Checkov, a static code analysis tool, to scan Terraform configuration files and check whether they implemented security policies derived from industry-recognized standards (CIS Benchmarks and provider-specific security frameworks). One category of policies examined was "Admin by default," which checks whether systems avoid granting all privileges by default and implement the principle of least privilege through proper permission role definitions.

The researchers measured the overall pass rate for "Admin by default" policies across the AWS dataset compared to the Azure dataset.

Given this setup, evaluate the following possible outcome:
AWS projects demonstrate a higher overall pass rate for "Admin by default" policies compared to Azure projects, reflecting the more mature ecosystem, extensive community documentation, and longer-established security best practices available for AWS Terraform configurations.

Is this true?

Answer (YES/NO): YES